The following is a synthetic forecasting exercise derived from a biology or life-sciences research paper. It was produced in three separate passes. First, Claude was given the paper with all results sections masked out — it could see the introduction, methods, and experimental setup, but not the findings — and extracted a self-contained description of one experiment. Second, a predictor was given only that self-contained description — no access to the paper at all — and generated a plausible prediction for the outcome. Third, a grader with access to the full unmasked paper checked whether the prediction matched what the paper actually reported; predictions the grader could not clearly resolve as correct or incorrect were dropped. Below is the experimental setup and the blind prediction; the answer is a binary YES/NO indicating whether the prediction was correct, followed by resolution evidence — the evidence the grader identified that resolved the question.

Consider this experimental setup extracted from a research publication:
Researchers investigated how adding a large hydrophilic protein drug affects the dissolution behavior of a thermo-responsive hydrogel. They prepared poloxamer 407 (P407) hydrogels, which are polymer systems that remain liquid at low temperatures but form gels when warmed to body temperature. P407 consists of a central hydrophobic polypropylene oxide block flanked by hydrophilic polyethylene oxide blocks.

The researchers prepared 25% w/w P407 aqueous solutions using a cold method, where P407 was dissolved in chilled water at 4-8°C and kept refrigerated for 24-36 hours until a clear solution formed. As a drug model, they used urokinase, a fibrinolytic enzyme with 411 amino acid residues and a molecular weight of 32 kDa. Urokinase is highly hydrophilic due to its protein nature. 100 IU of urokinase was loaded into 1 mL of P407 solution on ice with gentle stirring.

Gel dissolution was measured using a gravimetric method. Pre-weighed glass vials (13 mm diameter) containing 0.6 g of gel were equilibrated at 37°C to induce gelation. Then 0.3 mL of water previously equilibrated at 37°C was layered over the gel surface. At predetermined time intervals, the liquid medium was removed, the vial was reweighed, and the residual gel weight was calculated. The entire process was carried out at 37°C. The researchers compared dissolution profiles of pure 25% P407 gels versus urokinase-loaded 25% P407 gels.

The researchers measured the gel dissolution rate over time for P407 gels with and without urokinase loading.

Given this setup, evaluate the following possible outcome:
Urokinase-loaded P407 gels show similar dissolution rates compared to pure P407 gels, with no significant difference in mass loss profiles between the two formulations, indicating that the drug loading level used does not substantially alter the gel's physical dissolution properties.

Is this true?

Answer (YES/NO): NO